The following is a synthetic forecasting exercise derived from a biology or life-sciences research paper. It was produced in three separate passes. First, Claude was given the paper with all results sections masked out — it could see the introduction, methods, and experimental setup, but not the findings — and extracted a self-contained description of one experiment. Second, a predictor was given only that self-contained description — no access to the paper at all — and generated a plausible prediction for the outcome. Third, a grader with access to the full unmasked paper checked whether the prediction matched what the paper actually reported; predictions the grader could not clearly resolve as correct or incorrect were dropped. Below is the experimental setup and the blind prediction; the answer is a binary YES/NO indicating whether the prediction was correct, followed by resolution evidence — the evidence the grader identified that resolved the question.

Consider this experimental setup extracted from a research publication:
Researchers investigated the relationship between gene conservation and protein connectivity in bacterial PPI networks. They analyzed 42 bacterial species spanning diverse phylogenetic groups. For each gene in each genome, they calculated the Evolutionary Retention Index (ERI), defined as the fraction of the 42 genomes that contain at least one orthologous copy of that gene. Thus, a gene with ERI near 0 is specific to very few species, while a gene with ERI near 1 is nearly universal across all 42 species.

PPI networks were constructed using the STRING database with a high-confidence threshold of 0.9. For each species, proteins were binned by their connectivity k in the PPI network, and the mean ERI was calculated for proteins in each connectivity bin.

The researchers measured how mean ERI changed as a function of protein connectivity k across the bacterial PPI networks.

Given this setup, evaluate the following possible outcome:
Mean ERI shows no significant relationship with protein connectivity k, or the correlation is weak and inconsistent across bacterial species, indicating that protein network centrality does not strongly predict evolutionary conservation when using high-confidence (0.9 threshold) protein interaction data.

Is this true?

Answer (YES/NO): NO